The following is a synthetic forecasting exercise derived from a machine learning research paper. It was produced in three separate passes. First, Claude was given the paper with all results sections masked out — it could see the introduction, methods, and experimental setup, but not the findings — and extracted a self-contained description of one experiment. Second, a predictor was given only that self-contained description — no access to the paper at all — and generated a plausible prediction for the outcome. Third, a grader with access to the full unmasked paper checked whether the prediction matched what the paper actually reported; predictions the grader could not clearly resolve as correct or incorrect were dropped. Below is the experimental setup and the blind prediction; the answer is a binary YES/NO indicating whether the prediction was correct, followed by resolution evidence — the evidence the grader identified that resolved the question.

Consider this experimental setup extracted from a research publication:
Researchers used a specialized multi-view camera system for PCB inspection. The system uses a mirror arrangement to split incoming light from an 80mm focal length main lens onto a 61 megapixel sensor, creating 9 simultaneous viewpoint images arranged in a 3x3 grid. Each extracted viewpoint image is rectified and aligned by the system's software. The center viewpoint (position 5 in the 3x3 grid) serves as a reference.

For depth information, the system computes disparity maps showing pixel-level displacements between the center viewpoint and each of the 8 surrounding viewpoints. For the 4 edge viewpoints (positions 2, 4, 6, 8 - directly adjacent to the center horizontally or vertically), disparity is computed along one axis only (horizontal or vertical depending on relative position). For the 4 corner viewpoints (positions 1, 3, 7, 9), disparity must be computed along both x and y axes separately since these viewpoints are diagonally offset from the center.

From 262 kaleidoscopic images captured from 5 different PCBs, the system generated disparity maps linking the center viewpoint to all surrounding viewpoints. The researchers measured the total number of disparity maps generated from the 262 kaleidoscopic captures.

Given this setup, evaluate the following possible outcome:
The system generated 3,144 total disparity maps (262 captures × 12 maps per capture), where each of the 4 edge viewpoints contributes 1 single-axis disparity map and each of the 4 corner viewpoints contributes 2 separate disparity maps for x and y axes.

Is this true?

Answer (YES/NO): YES